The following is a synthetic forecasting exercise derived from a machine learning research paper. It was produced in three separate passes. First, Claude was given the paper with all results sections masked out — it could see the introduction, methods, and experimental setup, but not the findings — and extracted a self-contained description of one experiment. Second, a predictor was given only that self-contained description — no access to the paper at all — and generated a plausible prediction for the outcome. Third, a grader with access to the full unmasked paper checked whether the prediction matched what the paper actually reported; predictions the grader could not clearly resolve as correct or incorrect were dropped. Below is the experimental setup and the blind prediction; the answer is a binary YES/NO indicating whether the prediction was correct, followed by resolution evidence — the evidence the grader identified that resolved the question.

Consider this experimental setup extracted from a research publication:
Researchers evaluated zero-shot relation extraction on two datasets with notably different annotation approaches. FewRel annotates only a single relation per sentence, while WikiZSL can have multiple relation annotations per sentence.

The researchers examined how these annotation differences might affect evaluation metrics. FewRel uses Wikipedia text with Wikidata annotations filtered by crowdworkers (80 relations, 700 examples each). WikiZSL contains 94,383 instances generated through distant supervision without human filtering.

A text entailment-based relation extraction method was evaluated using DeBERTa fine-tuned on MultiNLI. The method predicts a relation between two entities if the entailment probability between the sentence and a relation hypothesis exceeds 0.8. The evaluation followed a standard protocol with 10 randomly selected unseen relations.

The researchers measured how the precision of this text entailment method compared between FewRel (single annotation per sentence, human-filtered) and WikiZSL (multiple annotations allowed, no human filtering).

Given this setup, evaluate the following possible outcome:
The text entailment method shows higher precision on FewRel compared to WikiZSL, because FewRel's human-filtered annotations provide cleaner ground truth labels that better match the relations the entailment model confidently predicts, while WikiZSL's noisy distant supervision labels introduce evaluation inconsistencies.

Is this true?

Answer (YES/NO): YES